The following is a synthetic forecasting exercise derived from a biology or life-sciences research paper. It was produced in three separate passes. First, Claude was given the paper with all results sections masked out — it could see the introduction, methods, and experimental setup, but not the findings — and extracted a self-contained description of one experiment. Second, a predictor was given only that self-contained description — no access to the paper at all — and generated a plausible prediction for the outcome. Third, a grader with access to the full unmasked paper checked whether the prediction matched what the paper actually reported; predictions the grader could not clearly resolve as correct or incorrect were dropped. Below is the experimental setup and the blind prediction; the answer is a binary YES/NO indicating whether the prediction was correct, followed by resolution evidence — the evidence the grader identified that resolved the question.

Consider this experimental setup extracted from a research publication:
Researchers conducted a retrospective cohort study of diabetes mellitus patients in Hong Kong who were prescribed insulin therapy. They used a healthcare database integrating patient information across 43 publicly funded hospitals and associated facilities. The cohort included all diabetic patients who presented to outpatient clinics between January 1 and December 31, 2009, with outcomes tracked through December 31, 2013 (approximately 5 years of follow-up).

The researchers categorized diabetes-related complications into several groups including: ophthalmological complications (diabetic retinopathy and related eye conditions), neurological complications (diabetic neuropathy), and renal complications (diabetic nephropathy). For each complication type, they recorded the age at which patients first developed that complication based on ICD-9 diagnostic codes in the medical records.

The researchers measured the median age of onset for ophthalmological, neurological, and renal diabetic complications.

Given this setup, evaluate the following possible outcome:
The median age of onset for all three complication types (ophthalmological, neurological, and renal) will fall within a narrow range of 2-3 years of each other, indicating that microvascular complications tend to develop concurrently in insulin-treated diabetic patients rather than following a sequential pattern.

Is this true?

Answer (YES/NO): NO